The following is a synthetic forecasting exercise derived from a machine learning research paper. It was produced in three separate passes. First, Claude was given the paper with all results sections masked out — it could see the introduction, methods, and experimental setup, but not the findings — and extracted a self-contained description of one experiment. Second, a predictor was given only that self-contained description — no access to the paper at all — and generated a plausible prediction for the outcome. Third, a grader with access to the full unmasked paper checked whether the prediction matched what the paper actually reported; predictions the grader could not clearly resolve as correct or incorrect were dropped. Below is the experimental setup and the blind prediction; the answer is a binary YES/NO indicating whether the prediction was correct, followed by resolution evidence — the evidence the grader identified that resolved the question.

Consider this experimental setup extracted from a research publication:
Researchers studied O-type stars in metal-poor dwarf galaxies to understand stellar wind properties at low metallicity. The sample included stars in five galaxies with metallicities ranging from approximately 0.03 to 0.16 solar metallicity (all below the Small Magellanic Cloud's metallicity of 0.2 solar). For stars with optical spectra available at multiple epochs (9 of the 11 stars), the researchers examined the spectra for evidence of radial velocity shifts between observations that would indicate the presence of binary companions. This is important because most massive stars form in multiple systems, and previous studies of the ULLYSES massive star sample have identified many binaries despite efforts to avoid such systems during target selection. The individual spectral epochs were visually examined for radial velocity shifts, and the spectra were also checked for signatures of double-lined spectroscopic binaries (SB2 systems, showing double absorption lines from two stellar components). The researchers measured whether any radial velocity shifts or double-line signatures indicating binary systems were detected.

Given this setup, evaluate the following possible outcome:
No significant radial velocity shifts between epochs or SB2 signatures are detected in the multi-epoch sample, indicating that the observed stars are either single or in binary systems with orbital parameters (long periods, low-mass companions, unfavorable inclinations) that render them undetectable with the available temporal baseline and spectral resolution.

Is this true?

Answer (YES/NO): YES